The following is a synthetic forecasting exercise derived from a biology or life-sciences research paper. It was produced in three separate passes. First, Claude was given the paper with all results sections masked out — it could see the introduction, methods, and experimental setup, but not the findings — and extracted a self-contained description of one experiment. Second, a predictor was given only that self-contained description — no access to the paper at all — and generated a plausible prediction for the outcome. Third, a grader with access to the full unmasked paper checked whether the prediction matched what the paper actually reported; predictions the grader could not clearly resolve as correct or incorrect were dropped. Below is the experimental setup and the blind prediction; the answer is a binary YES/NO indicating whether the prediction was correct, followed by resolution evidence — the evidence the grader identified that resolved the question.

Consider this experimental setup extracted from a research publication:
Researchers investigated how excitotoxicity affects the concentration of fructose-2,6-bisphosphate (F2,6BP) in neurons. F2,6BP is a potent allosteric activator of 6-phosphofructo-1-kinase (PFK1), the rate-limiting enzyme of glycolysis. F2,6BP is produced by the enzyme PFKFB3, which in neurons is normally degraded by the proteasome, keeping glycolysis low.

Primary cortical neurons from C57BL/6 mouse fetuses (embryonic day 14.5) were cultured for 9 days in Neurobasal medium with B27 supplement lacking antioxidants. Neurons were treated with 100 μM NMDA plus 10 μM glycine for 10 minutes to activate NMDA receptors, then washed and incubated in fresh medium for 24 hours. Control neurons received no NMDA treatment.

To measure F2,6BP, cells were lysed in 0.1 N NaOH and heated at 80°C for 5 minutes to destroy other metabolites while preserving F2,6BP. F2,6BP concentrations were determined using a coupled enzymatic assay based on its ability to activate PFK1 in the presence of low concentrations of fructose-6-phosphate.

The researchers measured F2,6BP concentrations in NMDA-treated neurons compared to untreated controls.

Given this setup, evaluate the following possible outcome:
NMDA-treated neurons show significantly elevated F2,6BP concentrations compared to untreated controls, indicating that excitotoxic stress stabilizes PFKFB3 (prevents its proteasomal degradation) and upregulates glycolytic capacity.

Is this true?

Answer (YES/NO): YES